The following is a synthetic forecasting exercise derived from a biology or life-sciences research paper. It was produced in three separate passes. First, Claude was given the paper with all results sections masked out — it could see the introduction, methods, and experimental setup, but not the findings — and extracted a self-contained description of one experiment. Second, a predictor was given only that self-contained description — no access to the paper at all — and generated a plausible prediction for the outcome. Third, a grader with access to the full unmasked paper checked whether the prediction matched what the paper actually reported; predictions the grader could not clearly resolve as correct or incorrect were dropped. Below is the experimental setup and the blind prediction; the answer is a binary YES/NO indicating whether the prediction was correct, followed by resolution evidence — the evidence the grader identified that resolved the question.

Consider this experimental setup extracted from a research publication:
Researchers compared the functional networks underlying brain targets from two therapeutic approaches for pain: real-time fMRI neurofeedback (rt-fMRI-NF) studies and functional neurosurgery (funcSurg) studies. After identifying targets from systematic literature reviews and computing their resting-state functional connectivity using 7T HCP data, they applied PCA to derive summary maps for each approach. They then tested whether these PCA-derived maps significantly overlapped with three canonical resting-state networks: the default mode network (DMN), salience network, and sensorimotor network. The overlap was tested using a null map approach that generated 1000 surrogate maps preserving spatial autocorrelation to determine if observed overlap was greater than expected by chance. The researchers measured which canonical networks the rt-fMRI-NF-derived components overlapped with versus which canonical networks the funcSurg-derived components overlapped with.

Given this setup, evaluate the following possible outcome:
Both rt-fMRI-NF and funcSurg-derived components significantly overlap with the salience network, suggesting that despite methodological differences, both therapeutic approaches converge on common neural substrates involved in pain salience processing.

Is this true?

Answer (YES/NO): YES